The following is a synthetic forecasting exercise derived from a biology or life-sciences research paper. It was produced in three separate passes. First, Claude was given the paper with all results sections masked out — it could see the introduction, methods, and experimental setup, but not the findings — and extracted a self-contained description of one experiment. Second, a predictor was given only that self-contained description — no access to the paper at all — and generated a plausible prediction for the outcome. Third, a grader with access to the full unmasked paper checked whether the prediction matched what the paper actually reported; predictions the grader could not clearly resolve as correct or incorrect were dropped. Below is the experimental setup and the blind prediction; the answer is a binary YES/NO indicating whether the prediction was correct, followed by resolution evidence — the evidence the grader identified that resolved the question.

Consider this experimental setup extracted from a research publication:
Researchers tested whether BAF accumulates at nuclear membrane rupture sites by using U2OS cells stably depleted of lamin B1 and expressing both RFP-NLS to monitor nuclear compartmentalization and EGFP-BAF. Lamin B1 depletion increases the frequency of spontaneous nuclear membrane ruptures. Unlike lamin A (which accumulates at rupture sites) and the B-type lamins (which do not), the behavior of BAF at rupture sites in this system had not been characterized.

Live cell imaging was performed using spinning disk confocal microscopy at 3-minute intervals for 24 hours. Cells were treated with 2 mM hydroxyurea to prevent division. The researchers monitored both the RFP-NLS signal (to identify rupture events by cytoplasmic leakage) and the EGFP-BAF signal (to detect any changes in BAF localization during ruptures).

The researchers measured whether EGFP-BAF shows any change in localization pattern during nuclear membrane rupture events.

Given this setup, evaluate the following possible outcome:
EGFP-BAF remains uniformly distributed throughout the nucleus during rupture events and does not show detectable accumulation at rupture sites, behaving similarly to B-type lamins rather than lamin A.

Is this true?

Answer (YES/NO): NO